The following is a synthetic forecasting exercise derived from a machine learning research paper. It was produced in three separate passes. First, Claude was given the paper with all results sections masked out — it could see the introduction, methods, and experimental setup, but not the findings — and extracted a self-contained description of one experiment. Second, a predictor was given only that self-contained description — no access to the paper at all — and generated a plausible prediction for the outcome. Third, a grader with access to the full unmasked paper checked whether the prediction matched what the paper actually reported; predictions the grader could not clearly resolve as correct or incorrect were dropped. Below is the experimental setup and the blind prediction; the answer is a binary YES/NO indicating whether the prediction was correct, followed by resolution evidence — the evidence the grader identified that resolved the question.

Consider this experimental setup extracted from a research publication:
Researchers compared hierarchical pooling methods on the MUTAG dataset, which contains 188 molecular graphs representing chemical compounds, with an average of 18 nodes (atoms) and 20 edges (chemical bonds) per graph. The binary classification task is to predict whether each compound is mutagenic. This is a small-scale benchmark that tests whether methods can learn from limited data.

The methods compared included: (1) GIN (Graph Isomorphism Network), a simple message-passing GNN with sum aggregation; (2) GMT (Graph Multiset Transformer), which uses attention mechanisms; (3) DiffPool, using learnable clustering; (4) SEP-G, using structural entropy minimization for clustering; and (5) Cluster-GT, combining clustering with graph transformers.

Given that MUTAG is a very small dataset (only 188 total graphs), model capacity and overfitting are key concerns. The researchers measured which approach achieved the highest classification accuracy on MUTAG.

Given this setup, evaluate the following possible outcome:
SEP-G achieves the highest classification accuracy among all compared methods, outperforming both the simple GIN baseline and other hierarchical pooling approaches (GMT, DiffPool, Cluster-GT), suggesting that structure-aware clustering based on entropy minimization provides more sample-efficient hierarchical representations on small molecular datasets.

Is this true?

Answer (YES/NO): NO